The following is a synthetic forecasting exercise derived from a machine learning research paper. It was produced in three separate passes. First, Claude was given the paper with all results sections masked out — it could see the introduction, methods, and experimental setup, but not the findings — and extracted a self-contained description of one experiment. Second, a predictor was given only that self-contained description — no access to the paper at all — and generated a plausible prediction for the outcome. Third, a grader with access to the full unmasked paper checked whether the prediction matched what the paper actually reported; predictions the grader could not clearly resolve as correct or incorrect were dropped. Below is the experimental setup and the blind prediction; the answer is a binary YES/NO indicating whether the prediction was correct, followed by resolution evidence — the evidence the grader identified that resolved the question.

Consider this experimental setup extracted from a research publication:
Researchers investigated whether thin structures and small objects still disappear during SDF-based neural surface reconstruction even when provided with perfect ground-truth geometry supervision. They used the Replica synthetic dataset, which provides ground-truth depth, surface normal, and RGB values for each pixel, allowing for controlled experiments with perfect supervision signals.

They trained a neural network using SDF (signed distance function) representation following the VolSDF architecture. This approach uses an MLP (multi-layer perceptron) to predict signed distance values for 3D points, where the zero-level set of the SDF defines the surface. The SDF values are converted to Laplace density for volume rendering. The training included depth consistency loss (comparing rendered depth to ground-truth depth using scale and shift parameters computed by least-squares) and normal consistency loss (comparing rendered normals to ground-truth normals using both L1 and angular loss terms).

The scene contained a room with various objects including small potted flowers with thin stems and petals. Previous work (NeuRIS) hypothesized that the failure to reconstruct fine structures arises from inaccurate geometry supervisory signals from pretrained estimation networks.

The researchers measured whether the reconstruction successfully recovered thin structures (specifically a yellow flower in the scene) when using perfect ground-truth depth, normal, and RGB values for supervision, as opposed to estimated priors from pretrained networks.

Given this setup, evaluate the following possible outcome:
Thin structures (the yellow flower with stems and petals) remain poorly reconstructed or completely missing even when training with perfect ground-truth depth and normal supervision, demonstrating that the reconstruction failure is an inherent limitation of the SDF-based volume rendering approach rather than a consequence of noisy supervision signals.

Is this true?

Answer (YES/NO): YES